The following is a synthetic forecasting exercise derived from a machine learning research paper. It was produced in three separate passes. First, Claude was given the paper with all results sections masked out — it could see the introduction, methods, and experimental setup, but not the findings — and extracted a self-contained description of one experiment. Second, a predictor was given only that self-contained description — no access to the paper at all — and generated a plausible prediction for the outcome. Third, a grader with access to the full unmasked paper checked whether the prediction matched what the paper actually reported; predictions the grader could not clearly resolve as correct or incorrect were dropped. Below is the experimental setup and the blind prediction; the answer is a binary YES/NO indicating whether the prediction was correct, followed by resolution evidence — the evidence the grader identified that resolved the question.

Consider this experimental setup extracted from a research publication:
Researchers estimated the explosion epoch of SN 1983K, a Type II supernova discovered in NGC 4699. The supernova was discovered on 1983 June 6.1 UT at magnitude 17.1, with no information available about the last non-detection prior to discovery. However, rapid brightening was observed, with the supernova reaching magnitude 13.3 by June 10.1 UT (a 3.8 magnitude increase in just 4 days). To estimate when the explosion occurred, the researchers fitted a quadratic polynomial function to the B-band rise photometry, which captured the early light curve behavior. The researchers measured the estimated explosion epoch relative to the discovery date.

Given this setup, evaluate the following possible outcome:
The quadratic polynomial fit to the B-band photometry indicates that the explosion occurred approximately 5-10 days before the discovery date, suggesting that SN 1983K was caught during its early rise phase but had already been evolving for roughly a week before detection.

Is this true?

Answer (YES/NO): NO